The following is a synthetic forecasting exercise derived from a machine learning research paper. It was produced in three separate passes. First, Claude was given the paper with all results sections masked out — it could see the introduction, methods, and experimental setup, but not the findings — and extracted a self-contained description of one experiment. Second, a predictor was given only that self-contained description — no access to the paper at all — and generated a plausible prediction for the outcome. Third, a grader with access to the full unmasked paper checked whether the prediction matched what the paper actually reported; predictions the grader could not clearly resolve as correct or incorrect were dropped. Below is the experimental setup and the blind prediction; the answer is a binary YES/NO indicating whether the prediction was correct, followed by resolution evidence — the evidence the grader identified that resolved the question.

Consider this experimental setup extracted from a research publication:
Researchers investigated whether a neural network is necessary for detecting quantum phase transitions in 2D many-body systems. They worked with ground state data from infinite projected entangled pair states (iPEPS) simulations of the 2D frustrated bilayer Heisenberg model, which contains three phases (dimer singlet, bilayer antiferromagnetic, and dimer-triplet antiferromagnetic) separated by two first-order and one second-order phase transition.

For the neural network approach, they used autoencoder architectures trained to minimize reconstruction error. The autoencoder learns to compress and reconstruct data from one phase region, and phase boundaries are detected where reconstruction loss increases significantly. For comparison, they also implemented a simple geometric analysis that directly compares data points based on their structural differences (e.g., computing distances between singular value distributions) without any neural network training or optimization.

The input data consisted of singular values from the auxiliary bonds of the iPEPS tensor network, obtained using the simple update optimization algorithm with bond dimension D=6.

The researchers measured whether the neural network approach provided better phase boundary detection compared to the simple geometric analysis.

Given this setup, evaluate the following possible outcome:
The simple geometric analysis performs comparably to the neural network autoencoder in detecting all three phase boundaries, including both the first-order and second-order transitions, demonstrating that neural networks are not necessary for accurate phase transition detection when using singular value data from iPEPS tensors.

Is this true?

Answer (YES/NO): YES